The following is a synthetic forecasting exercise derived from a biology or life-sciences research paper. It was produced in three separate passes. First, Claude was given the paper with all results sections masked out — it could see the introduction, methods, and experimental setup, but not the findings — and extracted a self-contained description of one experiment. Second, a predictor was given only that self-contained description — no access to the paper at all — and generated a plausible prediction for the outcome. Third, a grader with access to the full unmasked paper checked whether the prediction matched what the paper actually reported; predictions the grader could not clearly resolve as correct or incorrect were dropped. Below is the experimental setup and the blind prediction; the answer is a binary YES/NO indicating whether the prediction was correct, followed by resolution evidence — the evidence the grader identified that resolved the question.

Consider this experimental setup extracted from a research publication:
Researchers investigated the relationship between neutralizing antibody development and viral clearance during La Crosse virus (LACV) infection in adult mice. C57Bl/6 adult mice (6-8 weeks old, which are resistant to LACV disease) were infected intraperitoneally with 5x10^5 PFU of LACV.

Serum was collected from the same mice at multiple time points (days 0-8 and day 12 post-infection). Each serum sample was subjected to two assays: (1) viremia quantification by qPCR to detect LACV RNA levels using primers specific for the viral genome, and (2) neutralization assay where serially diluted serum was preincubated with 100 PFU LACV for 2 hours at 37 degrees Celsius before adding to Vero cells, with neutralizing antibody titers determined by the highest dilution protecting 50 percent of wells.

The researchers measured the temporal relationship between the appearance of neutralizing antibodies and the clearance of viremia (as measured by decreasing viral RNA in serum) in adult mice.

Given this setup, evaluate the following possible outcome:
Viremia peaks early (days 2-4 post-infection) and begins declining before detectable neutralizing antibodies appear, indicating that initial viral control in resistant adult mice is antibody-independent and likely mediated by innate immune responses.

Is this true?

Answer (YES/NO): YES